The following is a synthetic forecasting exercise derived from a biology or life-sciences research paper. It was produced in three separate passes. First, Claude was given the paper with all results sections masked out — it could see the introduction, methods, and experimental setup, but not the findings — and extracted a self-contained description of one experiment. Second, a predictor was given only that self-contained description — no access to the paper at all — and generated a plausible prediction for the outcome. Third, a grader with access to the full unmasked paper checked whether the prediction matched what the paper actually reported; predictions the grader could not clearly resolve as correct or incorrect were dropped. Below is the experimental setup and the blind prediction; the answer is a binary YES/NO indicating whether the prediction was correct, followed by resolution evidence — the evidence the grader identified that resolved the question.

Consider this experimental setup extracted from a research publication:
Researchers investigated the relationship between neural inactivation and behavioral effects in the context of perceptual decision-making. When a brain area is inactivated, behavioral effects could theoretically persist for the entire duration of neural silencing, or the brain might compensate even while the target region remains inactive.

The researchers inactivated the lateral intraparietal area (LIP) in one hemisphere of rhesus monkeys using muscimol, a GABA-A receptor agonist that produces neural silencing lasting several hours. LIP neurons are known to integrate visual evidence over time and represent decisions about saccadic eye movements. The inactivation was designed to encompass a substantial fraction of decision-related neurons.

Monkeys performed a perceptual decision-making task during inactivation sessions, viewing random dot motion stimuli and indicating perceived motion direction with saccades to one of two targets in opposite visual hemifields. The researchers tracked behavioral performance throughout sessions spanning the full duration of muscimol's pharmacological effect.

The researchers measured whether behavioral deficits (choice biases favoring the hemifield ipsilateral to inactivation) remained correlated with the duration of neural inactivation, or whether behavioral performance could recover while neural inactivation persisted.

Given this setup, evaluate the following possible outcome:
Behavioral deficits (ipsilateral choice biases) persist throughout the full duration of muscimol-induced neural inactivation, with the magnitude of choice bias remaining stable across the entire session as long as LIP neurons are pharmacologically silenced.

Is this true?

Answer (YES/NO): NO